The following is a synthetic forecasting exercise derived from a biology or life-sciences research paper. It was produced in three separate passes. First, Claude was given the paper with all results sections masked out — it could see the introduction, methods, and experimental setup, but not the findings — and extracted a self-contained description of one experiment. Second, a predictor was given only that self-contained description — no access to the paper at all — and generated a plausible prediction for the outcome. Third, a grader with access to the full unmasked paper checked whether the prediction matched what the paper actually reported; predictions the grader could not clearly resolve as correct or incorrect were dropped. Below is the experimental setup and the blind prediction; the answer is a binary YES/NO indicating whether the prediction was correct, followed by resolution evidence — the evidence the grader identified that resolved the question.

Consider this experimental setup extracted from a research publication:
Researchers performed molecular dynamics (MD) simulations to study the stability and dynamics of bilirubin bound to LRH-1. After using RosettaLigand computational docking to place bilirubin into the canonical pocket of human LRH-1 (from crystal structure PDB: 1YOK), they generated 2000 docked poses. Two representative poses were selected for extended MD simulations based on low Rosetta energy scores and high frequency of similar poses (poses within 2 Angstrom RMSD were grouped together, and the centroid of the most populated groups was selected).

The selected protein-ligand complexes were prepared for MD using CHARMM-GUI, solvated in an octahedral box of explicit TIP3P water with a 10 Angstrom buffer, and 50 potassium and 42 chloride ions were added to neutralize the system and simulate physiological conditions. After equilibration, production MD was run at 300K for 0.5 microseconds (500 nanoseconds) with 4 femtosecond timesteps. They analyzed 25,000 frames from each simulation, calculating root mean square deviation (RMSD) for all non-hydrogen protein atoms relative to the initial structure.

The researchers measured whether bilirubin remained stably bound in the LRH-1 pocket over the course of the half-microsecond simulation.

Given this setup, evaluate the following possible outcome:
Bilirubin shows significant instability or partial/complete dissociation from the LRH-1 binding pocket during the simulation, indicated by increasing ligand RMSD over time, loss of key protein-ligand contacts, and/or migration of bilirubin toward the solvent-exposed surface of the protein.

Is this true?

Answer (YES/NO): NO